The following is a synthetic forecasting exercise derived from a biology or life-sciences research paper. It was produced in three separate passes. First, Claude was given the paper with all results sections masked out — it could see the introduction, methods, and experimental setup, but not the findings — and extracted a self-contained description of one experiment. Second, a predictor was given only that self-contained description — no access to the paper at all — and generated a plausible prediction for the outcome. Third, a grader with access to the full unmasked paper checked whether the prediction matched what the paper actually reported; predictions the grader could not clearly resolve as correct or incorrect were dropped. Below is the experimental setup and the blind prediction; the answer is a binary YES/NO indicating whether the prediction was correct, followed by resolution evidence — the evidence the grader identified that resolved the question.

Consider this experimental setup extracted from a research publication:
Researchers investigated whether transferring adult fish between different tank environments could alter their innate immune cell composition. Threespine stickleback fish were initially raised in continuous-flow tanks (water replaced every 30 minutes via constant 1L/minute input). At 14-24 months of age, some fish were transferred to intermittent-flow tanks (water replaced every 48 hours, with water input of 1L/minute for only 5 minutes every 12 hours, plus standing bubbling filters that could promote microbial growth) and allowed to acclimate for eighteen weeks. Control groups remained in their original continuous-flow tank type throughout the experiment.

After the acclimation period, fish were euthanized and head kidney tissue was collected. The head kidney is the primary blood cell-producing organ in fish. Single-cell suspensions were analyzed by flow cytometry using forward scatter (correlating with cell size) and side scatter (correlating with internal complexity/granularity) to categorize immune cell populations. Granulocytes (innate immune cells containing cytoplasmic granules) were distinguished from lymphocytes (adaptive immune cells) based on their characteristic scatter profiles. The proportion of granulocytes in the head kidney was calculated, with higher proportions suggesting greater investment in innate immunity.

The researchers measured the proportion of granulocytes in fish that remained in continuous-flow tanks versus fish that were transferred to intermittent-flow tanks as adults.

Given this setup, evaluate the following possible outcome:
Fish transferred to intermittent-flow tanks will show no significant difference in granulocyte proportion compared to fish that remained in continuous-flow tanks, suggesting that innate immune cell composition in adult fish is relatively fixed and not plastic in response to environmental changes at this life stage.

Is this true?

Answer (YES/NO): NO